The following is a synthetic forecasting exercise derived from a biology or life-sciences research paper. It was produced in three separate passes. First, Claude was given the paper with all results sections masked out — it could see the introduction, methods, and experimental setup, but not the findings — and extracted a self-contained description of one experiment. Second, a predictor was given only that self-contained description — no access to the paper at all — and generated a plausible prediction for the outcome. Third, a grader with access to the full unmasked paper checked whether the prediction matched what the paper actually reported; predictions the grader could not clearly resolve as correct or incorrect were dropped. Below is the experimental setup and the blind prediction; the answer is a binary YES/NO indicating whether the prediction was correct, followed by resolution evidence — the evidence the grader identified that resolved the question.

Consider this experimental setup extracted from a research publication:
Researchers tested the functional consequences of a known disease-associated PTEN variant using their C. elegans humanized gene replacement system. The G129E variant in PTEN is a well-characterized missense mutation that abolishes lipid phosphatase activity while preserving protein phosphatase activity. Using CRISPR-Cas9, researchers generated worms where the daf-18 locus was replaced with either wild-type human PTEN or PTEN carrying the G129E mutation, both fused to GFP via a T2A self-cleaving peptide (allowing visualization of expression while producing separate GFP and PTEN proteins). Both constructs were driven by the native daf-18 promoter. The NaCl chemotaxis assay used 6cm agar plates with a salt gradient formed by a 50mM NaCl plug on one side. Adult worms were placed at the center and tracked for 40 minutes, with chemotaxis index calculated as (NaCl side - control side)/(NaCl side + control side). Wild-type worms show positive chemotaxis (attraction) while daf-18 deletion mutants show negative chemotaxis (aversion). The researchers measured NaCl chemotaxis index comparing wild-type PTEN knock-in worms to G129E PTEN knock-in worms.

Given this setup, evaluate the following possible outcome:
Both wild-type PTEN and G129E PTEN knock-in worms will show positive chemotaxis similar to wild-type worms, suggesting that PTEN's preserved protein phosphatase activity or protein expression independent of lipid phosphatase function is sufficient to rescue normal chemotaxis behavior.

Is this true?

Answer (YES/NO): NO